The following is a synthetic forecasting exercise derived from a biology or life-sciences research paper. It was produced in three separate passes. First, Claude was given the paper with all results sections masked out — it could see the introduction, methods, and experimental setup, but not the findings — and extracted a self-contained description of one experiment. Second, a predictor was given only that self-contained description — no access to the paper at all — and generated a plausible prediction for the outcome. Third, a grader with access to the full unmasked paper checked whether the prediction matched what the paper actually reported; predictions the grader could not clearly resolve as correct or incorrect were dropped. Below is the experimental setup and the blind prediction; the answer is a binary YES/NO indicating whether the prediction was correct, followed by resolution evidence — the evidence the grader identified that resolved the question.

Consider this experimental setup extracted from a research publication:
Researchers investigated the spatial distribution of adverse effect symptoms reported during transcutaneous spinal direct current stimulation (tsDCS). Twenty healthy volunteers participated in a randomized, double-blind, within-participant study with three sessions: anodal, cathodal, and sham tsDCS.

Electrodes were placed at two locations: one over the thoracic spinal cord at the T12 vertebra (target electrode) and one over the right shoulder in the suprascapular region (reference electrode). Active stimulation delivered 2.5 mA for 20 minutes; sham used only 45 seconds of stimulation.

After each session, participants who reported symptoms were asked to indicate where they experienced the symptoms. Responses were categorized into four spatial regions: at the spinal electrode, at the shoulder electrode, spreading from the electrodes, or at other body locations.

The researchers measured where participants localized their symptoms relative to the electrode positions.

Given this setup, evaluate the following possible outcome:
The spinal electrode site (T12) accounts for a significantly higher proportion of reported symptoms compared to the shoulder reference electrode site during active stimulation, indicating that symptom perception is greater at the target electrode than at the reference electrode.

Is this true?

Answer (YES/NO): NO